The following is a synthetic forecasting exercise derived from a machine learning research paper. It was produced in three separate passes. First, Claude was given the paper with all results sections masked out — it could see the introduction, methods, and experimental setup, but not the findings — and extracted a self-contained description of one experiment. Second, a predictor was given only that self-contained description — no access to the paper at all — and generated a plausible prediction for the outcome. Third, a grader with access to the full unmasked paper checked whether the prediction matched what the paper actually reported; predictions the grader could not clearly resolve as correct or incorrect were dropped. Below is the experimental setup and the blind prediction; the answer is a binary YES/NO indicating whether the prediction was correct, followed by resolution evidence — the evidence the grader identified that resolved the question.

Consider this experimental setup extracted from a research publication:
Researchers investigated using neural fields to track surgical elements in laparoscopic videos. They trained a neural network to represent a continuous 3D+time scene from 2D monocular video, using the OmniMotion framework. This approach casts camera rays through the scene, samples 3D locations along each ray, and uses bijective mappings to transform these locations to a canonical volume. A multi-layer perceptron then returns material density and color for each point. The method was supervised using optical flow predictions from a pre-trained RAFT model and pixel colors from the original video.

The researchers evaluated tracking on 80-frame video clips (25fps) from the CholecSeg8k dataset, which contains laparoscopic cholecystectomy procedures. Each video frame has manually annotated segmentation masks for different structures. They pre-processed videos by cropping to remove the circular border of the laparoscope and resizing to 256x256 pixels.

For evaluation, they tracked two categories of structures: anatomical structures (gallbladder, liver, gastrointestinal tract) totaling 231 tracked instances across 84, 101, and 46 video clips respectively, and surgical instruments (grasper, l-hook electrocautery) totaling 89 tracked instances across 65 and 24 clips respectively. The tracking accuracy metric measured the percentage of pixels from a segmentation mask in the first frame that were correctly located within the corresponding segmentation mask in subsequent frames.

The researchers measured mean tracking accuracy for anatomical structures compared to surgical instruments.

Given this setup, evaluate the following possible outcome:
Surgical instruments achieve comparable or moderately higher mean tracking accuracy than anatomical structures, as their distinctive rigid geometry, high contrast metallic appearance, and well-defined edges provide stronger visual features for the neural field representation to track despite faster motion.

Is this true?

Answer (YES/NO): NO